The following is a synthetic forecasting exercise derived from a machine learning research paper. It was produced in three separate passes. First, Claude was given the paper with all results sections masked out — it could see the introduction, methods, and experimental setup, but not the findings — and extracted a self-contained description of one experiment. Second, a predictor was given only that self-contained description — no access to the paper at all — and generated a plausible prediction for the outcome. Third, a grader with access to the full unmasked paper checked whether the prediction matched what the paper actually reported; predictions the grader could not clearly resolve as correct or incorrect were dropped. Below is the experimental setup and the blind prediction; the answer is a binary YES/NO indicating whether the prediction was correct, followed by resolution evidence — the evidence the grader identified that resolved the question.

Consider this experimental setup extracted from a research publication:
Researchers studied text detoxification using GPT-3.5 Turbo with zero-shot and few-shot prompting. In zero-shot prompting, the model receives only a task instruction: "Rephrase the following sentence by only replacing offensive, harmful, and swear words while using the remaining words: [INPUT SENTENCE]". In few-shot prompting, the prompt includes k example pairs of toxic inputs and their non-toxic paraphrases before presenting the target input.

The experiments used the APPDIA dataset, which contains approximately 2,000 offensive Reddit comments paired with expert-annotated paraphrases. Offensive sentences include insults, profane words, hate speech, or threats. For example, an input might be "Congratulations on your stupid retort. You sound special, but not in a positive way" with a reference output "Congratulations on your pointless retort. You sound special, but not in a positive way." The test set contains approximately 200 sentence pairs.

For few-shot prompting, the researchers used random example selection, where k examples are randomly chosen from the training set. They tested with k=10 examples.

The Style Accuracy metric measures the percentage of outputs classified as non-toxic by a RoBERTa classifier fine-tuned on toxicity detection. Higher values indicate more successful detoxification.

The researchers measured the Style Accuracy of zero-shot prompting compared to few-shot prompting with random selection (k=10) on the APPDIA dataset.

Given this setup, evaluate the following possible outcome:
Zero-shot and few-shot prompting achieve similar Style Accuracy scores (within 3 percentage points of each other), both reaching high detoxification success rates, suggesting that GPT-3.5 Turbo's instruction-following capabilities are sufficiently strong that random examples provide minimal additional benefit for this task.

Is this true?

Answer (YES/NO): NO